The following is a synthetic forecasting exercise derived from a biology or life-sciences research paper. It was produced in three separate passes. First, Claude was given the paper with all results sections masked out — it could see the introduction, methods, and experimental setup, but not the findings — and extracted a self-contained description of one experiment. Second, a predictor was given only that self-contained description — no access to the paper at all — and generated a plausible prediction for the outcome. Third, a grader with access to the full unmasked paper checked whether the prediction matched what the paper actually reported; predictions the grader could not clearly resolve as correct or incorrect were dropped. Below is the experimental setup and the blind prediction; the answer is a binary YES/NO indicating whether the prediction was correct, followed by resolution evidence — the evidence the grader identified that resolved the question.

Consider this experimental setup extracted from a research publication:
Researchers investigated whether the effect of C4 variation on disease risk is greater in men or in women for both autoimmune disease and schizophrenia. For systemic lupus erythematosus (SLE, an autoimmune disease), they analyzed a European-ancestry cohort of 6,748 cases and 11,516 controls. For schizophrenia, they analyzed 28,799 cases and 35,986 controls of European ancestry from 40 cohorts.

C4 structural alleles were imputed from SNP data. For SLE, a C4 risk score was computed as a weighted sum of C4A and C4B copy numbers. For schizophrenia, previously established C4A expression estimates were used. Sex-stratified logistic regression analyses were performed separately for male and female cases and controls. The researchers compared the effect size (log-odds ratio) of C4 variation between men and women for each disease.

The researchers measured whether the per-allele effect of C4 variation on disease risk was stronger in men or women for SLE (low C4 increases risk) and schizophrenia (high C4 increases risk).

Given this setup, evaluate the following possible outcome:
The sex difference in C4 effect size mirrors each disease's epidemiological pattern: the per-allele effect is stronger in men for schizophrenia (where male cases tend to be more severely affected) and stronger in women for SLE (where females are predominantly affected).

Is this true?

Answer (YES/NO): NO